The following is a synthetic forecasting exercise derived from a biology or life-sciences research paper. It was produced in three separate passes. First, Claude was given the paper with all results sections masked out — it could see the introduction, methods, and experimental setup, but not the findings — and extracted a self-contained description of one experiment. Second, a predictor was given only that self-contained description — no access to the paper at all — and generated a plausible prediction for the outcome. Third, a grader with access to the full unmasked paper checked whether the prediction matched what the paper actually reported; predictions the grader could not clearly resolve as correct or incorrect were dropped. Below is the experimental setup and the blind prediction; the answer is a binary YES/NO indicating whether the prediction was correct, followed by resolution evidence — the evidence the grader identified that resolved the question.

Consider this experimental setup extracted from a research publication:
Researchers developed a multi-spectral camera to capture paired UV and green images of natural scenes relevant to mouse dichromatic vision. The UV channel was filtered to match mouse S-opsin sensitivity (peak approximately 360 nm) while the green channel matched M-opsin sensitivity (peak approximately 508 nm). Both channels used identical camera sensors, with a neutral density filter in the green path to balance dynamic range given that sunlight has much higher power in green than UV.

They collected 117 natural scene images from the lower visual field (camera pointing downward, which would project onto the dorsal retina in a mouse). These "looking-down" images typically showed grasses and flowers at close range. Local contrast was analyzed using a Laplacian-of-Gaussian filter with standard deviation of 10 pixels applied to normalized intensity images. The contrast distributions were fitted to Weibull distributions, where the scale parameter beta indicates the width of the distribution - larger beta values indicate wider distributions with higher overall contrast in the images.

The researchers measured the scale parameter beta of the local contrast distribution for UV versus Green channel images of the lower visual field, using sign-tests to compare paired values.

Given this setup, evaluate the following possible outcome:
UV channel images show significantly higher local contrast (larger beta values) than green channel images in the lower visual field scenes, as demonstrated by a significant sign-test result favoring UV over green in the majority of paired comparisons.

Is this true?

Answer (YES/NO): NO